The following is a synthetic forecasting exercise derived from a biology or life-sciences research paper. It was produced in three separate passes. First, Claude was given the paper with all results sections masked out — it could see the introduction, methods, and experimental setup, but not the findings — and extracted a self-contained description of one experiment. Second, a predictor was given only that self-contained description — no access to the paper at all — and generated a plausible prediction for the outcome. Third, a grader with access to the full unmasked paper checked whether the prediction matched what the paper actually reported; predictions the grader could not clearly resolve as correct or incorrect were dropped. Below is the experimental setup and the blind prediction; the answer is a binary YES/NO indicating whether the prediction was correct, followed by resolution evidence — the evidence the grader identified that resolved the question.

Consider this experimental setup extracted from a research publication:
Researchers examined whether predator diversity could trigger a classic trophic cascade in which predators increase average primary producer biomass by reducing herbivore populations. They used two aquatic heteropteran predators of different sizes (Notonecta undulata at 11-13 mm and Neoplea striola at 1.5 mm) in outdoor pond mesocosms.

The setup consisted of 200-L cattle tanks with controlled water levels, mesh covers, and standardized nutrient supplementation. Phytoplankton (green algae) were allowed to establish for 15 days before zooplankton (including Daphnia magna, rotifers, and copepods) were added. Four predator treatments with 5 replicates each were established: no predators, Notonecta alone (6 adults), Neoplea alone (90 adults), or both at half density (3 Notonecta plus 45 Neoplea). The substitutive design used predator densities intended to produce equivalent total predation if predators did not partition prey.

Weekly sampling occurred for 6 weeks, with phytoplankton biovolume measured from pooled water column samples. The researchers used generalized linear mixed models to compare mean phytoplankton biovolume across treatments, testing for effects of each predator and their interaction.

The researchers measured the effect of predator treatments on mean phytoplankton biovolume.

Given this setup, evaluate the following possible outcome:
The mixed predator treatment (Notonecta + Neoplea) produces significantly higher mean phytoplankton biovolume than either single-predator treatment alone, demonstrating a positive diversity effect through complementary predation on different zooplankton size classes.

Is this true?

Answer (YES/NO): NO